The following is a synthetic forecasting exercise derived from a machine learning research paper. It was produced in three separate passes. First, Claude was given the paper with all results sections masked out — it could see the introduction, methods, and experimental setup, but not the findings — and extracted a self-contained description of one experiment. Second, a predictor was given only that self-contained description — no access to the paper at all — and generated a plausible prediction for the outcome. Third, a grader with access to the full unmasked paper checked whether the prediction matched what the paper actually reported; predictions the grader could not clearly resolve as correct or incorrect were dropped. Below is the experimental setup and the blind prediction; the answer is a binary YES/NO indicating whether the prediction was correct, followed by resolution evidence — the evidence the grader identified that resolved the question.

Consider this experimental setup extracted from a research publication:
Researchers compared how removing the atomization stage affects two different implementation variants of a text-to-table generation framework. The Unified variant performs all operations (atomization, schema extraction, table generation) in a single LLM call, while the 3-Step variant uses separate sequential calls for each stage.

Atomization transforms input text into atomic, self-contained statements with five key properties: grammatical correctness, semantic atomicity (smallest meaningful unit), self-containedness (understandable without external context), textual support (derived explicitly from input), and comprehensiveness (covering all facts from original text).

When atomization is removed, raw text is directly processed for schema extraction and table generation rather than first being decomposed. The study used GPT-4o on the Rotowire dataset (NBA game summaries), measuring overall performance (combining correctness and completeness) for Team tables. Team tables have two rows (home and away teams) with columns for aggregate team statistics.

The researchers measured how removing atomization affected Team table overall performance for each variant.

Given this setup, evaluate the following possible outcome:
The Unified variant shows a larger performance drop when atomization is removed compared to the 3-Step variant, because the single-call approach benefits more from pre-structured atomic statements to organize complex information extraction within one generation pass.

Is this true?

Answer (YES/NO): NO